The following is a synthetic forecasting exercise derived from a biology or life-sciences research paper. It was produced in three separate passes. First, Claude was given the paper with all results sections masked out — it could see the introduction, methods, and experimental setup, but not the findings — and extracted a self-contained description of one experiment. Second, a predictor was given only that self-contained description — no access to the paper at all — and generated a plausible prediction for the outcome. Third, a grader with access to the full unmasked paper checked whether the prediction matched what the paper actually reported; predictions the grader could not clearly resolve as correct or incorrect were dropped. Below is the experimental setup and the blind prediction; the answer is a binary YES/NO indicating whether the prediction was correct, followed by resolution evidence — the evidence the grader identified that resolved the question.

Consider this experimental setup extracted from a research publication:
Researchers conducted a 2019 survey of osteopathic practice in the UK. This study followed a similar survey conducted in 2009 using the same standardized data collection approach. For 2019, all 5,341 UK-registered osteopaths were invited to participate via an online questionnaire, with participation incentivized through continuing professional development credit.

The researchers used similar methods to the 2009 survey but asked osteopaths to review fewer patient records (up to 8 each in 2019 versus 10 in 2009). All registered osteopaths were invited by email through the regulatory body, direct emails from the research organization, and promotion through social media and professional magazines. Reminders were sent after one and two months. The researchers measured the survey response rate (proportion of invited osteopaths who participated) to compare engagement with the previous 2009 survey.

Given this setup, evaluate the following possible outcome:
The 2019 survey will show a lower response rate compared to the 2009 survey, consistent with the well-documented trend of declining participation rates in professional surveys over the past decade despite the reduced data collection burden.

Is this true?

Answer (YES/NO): NO